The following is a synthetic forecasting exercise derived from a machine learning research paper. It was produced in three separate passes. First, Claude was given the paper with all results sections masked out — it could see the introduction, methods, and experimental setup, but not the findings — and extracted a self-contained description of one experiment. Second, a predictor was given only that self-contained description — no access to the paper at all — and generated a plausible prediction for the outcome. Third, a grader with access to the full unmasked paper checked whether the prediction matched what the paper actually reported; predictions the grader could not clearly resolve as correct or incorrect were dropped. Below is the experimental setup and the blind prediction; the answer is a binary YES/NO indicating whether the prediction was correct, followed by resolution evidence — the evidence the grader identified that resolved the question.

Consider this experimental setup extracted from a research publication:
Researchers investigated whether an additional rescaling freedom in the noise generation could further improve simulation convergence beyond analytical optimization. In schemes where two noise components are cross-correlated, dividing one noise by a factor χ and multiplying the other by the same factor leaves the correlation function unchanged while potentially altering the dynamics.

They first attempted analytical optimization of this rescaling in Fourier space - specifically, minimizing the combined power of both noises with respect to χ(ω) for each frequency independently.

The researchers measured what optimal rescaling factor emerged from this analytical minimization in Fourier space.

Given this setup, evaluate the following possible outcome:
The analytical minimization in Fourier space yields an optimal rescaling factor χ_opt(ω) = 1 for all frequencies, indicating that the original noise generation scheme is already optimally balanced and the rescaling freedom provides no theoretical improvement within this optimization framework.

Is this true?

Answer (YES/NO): NO